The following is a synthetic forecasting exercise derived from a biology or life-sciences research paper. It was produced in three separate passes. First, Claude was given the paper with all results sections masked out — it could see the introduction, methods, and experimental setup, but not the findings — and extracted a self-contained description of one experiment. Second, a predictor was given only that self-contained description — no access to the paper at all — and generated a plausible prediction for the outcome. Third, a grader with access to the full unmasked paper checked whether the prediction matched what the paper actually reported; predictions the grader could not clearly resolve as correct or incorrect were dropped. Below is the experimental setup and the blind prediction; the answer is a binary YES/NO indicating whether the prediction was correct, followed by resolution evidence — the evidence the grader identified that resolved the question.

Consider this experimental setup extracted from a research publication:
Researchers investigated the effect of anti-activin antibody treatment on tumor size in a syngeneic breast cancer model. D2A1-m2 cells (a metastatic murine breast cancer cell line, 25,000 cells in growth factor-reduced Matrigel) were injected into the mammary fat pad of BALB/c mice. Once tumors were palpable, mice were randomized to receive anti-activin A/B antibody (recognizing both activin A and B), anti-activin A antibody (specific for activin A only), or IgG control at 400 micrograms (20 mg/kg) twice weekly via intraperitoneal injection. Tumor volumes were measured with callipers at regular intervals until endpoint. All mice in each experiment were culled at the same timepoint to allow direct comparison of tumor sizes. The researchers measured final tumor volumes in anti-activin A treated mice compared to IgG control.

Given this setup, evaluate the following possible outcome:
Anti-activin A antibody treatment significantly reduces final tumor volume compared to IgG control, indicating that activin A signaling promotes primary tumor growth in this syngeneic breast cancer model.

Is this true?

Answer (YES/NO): NO